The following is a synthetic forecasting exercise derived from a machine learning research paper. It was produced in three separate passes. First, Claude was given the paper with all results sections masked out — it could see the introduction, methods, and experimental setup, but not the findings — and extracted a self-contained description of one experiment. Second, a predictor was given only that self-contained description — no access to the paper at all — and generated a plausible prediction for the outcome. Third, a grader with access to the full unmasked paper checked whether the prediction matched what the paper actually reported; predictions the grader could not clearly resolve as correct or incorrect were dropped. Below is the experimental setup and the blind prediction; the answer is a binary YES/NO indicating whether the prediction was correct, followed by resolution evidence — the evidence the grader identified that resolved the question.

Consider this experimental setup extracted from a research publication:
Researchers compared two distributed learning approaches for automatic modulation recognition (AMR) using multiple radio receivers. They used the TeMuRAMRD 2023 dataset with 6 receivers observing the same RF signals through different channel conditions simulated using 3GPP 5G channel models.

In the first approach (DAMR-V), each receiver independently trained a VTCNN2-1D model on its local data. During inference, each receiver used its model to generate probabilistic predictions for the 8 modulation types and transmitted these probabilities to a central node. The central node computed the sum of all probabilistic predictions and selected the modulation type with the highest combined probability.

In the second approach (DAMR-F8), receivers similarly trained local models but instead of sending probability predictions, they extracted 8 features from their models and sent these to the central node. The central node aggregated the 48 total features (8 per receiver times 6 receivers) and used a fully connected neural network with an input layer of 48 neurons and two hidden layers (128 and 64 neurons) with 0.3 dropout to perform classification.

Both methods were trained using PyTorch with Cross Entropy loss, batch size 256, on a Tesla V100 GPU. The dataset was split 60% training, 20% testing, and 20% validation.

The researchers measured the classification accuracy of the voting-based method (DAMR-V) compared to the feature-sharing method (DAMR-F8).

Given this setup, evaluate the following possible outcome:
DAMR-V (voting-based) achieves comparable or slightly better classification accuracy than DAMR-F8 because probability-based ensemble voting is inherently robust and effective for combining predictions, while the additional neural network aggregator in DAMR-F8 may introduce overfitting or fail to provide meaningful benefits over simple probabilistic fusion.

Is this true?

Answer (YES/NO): YES